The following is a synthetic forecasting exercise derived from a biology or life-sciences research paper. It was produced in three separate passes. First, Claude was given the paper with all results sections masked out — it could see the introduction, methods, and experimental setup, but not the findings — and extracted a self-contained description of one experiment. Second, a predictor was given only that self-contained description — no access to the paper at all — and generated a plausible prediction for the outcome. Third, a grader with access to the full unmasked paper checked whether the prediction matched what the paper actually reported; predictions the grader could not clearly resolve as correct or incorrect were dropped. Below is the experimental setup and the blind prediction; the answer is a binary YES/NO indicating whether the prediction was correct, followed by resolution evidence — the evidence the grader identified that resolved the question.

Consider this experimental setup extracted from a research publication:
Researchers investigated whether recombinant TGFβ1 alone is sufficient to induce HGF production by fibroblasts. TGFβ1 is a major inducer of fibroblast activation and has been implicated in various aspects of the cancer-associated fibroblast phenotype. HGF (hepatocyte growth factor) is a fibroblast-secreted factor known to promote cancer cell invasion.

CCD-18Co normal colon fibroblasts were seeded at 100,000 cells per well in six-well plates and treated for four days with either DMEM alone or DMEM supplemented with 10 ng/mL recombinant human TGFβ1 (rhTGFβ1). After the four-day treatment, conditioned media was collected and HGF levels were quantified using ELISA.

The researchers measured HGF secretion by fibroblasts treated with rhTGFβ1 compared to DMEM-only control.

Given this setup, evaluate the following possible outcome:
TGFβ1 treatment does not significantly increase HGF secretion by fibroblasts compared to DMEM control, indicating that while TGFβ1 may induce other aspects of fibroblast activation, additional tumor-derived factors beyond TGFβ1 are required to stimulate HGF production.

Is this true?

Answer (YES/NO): YES